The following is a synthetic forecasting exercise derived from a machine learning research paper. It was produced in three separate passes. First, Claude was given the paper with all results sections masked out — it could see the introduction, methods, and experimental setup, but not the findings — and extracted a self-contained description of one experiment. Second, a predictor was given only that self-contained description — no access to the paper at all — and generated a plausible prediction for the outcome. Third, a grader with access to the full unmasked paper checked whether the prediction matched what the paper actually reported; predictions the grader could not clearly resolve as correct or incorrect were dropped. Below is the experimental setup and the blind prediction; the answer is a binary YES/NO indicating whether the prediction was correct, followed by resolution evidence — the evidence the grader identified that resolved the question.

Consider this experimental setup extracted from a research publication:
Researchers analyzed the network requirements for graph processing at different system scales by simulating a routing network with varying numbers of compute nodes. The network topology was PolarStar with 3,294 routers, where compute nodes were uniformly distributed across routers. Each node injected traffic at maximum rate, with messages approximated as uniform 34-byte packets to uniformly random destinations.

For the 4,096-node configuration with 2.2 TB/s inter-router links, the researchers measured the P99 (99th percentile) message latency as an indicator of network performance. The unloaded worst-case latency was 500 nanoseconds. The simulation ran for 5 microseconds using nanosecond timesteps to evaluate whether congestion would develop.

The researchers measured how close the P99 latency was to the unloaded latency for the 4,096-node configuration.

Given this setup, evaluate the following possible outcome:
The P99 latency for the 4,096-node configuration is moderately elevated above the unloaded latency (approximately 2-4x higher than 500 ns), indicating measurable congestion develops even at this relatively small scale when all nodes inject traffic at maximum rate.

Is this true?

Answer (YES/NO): NO